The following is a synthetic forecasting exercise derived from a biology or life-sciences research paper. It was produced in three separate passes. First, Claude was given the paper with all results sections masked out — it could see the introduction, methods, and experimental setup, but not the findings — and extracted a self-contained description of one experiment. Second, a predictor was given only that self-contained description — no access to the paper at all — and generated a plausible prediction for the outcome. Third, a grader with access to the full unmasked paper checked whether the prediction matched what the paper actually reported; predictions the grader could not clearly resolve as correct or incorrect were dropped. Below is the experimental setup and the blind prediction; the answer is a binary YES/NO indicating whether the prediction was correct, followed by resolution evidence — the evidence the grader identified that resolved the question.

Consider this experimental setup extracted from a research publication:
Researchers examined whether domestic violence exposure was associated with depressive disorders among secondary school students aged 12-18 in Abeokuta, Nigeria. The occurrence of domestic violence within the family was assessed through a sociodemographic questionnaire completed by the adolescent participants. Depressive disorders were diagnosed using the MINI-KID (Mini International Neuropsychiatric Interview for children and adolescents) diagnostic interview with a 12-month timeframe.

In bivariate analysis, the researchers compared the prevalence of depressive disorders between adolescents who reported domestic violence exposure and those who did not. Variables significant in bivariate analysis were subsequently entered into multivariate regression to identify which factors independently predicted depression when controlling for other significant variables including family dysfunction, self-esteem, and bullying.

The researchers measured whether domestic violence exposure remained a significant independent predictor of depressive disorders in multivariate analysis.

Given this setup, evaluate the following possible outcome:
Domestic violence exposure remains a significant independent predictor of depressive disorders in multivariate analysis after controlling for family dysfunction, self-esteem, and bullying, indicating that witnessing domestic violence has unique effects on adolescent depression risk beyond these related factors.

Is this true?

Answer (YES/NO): NO